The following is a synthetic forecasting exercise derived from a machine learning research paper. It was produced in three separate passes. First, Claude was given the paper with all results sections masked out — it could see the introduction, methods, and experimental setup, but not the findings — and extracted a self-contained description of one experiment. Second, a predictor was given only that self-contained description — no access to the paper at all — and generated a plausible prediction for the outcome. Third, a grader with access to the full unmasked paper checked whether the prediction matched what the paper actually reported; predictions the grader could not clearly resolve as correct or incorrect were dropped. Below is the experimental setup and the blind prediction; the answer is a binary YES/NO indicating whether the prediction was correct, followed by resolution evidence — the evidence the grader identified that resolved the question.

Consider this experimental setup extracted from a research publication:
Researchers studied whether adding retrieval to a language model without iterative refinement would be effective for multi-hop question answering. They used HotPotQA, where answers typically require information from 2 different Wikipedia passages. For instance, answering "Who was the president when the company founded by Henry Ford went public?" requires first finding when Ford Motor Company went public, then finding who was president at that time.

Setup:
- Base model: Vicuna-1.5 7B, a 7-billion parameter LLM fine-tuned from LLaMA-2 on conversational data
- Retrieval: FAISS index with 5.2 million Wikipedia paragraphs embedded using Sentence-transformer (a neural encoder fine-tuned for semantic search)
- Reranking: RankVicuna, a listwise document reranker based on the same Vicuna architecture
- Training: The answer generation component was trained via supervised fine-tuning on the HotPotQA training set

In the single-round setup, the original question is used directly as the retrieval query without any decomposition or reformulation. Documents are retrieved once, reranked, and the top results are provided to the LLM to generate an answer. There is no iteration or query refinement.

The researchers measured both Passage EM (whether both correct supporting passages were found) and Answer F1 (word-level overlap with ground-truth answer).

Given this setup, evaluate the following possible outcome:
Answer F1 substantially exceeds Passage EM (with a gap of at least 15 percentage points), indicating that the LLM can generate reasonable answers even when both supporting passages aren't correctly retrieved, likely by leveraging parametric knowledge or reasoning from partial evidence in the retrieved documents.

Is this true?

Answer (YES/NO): NO